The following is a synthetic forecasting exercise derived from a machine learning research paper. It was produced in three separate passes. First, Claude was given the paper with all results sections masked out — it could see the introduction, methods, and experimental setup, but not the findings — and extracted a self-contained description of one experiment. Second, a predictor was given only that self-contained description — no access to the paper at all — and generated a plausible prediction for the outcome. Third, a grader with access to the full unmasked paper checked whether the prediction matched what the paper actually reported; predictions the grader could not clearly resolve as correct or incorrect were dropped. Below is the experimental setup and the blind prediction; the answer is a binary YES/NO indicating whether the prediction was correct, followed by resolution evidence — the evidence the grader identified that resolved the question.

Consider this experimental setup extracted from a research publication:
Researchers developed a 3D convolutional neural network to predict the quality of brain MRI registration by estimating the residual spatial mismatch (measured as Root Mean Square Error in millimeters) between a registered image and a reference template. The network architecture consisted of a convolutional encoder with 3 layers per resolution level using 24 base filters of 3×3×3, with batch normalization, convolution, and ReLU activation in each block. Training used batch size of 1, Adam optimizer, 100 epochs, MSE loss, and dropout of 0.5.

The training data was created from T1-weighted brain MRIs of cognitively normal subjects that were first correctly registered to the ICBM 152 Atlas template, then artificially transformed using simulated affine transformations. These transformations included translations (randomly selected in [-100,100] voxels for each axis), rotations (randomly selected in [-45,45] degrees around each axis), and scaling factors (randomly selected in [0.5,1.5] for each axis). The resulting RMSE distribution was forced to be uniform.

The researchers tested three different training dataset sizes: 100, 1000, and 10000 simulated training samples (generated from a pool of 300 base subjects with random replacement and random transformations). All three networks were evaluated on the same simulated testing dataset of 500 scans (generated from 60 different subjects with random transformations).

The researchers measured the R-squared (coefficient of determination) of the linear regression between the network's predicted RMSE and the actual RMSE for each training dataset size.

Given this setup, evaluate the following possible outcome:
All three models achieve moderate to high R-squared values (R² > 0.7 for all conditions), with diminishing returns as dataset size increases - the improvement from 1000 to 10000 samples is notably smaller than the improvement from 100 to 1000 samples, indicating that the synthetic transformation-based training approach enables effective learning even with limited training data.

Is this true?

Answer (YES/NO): YES